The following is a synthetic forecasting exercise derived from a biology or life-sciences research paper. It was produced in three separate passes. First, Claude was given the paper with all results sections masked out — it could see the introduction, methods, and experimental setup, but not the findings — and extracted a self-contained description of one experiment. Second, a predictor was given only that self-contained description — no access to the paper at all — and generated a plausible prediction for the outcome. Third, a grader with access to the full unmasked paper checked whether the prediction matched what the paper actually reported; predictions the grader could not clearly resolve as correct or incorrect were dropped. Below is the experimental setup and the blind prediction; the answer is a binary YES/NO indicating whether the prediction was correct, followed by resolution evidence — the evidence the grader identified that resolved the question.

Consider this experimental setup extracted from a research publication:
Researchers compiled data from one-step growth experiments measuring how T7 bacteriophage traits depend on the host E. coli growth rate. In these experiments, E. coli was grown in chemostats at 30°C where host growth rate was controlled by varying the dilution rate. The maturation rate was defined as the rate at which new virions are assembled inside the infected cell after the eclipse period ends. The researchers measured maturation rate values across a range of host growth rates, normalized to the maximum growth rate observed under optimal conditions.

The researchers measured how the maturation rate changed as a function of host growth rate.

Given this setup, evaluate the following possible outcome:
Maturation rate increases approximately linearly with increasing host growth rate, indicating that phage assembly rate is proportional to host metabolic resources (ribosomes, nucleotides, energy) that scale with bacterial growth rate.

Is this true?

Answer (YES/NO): NO